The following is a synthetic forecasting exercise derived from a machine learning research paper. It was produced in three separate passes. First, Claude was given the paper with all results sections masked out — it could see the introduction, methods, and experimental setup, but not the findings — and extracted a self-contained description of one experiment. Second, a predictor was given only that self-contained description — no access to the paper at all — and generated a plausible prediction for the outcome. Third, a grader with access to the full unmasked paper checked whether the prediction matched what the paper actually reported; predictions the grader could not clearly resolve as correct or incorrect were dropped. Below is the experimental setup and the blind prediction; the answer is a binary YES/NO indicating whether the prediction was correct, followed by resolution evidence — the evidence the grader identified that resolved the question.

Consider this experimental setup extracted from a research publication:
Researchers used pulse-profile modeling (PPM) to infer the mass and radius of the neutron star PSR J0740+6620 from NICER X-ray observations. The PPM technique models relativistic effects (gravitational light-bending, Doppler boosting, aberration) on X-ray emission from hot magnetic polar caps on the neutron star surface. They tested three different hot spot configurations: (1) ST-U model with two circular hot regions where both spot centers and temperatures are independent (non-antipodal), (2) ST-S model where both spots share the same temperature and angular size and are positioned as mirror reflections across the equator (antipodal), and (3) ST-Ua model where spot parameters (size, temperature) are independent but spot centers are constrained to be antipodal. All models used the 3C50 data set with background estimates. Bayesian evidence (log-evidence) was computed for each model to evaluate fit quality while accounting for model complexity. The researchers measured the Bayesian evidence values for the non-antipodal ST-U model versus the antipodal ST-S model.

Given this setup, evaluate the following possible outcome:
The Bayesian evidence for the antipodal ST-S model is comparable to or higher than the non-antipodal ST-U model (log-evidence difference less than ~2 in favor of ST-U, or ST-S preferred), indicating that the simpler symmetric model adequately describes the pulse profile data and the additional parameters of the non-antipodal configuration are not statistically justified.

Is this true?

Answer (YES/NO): NO